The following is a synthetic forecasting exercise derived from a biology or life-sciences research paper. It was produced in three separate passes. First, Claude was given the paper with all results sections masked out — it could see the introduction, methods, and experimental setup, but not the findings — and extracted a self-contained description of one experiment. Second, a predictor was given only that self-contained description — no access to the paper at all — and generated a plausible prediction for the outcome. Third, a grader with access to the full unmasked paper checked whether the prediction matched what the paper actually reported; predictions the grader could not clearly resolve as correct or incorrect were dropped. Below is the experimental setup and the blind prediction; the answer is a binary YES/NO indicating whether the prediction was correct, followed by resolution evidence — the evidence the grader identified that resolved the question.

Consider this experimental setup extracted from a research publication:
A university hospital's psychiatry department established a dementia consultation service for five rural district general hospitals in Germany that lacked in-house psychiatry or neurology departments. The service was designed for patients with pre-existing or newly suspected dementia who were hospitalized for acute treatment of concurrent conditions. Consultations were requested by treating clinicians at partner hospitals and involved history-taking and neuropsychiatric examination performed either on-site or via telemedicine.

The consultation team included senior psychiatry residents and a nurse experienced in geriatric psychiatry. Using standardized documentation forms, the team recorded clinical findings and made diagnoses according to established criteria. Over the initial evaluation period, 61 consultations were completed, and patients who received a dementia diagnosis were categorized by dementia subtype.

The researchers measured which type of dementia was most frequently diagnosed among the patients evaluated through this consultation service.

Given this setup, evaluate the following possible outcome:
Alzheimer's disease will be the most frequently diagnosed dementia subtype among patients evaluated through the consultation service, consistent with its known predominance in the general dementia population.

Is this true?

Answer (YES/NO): NO